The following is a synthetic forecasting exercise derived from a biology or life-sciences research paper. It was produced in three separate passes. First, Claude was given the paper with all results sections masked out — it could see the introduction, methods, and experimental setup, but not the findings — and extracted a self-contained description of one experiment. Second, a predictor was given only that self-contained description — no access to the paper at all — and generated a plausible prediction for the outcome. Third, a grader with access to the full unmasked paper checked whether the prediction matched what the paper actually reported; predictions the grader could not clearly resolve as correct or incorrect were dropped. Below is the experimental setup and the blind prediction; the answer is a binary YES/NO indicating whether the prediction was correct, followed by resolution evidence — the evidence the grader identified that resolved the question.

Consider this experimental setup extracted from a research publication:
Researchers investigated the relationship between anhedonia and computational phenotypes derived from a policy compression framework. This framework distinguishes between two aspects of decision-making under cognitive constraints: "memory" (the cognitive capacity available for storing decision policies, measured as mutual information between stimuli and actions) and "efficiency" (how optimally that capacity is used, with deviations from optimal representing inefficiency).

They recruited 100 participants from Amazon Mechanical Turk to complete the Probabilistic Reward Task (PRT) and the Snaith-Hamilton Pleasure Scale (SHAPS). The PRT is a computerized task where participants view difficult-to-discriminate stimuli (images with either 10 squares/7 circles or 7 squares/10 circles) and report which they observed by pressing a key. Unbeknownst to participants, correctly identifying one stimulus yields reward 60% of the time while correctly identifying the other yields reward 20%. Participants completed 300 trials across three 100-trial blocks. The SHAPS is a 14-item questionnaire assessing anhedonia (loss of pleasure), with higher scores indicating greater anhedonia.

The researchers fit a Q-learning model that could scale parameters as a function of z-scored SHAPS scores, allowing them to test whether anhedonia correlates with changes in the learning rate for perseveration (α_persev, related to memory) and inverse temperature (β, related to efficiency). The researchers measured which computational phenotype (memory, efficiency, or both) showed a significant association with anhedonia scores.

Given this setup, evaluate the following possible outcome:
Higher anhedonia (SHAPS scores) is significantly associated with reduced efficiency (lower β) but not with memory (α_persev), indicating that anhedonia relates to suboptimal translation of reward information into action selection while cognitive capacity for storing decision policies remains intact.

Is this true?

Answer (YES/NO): NO